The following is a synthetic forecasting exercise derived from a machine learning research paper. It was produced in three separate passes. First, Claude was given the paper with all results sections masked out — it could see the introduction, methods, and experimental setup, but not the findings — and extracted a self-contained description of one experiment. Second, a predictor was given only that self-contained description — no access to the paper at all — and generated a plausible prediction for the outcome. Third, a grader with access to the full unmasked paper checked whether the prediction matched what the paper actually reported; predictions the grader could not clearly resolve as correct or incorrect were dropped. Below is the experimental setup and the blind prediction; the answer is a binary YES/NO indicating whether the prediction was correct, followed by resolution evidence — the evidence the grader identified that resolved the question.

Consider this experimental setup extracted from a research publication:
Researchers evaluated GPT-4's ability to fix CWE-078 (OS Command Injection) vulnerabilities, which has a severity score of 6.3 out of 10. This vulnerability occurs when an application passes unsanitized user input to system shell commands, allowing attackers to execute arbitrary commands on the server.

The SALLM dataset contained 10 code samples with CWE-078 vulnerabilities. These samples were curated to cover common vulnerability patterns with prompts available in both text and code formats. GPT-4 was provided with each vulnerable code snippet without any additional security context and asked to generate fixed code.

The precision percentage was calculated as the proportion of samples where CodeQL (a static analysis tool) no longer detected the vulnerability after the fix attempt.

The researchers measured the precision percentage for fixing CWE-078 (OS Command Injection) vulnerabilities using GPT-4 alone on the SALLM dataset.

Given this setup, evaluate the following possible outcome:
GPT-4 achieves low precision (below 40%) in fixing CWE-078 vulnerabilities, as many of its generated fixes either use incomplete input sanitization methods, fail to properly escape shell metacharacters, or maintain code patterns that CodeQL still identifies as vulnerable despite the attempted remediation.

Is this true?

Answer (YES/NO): NO